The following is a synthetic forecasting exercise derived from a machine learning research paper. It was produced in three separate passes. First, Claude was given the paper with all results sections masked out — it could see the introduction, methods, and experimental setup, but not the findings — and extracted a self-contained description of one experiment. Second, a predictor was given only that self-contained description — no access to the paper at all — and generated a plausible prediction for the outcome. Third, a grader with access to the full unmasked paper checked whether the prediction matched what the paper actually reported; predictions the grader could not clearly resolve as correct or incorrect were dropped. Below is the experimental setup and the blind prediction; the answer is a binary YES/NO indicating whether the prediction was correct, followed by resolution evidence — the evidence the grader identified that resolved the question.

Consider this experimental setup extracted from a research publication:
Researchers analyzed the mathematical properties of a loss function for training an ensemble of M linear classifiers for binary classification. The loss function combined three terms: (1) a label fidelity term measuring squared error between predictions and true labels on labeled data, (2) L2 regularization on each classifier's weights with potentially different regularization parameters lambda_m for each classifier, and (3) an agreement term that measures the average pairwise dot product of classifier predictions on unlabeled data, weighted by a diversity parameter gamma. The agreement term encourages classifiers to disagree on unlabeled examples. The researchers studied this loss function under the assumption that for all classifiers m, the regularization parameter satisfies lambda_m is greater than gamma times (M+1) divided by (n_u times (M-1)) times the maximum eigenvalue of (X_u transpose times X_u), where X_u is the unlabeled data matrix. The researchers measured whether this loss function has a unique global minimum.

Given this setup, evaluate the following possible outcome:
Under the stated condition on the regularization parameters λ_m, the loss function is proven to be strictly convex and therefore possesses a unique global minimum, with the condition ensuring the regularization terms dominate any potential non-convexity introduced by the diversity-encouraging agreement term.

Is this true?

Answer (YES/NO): YES